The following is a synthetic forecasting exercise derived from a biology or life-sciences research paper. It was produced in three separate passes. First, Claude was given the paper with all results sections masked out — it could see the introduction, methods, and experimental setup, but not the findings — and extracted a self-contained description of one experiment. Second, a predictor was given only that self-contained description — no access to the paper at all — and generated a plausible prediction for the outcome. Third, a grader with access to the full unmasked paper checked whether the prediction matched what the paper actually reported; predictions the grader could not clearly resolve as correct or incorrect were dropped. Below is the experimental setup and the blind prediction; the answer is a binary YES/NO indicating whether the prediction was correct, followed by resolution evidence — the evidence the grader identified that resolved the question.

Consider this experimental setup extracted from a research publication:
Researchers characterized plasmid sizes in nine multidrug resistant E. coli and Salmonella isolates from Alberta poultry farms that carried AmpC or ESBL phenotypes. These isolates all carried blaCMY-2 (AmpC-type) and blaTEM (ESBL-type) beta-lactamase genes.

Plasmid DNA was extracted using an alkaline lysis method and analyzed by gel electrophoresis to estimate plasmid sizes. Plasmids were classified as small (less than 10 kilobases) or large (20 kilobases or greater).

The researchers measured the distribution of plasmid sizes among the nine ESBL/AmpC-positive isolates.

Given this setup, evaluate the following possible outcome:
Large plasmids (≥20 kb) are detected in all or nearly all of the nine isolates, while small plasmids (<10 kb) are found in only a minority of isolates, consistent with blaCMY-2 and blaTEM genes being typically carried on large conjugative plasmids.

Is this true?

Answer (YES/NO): YES